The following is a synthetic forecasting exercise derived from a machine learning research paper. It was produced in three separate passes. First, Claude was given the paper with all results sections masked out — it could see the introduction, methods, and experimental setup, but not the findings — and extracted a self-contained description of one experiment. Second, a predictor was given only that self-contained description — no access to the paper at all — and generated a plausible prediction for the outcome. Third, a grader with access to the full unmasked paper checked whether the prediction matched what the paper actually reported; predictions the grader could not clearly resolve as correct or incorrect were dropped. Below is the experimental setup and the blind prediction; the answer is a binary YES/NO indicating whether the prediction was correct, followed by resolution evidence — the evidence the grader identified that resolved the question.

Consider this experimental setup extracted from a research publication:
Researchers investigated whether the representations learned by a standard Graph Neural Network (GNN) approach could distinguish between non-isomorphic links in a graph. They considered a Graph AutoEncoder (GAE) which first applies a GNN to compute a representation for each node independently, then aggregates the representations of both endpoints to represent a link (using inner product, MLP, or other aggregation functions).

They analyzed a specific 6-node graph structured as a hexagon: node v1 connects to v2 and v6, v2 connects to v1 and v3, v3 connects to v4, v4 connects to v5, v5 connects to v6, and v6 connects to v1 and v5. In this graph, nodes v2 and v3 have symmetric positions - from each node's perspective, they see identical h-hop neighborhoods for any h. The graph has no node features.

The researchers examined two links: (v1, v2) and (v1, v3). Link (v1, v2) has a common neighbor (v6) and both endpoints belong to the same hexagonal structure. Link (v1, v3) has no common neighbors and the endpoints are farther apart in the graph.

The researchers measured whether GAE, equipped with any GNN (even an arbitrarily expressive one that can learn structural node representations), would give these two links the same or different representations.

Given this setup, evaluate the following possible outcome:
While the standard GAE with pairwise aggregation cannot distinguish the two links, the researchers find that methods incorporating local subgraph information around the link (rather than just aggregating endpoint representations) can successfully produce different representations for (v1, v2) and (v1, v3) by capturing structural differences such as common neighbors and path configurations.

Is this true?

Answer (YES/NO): NO